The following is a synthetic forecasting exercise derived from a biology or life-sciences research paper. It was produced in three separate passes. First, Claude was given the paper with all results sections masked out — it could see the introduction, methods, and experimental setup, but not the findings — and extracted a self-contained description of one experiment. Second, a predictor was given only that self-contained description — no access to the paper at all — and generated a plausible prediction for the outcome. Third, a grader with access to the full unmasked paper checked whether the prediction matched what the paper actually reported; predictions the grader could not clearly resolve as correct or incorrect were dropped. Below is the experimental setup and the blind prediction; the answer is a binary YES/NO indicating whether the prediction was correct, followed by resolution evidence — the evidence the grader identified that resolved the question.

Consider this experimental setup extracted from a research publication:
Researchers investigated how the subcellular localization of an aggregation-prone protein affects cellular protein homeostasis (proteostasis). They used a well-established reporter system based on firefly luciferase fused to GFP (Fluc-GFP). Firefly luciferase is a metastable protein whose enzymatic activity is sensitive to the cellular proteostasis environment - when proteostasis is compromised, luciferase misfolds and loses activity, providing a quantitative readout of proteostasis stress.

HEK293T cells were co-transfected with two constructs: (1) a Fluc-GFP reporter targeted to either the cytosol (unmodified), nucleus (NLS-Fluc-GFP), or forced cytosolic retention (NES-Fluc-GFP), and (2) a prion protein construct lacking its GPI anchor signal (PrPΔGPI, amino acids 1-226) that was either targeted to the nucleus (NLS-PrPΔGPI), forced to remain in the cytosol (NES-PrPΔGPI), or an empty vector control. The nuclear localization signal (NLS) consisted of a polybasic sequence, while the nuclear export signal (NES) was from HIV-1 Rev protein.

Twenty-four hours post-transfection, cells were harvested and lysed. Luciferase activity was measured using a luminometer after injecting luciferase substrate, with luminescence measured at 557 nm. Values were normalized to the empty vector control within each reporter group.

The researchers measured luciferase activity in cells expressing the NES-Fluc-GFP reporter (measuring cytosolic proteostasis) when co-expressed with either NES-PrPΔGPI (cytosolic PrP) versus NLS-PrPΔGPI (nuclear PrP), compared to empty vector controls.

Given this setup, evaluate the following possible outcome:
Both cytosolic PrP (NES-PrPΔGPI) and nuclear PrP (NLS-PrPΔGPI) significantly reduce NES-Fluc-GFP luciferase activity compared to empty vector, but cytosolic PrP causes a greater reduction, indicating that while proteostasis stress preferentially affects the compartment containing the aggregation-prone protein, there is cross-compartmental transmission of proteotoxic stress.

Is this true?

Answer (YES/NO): NO